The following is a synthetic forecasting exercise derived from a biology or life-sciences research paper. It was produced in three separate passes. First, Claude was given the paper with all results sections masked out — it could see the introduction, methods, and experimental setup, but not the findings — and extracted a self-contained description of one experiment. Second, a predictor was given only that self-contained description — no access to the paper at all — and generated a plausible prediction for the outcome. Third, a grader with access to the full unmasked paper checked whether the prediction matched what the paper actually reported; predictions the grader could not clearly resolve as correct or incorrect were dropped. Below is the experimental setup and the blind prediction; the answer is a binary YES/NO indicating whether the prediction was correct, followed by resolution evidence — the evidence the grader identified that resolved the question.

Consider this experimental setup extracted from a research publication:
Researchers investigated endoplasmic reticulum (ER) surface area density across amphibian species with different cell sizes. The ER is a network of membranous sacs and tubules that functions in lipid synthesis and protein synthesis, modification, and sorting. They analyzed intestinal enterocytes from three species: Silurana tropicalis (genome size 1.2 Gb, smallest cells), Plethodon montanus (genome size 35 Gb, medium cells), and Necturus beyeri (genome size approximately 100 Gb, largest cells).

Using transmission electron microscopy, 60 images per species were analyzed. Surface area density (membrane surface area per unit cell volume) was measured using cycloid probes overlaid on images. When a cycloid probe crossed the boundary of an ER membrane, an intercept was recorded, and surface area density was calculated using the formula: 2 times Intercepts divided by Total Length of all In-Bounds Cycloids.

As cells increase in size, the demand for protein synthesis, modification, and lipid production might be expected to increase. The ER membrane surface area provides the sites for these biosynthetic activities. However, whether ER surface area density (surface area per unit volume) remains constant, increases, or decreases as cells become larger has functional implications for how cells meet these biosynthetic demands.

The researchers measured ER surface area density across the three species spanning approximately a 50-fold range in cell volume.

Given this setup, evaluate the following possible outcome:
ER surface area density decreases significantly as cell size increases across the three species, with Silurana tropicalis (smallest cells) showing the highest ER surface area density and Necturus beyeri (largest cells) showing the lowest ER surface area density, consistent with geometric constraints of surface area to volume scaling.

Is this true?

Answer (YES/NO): YES